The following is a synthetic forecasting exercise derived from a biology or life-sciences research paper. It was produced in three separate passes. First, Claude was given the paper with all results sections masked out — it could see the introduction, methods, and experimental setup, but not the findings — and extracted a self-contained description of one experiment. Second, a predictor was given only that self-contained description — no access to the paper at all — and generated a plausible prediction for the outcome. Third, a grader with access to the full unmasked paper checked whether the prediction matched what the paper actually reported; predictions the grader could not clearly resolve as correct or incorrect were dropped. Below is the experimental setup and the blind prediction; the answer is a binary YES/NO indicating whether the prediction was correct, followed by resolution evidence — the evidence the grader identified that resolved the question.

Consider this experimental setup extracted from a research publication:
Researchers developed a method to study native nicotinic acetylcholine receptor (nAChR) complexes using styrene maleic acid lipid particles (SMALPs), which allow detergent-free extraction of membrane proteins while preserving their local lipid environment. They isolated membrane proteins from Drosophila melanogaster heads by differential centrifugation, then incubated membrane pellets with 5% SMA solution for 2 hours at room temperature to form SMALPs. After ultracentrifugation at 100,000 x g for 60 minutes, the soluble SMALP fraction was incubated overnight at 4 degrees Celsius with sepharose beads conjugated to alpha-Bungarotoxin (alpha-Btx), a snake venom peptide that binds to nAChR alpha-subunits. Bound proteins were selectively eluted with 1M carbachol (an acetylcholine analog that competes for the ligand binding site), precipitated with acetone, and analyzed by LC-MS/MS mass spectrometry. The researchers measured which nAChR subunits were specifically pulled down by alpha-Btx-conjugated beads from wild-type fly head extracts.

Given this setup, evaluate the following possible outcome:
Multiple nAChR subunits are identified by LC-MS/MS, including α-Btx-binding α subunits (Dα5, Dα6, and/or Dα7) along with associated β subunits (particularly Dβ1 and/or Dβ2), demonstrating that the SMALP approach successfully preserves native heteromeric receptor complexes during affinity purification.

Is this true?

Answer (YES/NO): NO